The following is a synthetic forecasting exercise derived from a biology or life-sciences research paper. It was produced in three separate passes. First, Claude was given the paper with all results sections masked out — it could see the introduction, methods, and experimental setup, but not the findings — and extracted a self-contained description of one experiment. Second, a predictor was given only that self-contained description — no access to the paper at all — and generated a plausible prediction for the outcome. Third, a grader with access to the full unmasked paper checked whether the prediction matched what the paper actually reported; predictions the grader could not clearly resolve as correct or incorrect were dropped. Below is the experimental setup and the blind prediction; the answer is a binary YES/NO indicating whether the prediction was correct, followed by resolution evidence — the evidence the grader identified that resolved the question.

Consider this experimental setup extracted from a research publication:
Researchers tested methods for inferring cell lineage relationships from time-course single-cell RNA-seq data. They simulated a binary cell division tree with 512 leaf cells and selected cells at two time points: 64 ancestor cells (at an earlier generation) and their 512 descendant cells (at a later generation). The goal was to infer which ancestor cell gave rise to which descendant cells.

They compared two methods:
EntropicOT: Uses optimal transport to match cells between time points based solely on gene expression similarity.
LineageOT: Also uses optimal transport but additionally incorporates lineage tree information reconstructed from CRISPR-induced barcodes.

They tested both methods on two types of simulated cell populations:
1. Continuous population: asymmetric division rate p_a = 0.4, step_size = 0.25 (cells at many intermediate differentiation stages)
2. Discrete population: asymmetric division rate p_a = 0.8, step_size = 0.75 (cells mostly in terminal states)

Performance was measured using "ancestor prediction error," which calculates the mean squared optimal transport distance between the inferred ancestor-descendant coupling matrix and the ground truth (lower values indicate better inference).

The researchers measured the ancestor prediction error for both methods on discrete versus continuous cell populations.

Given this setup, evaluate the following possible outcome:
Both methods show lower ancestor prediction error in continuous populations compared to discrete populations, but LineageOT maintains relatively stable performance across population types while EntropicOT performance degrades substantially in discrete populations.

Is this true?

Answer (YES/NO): NO